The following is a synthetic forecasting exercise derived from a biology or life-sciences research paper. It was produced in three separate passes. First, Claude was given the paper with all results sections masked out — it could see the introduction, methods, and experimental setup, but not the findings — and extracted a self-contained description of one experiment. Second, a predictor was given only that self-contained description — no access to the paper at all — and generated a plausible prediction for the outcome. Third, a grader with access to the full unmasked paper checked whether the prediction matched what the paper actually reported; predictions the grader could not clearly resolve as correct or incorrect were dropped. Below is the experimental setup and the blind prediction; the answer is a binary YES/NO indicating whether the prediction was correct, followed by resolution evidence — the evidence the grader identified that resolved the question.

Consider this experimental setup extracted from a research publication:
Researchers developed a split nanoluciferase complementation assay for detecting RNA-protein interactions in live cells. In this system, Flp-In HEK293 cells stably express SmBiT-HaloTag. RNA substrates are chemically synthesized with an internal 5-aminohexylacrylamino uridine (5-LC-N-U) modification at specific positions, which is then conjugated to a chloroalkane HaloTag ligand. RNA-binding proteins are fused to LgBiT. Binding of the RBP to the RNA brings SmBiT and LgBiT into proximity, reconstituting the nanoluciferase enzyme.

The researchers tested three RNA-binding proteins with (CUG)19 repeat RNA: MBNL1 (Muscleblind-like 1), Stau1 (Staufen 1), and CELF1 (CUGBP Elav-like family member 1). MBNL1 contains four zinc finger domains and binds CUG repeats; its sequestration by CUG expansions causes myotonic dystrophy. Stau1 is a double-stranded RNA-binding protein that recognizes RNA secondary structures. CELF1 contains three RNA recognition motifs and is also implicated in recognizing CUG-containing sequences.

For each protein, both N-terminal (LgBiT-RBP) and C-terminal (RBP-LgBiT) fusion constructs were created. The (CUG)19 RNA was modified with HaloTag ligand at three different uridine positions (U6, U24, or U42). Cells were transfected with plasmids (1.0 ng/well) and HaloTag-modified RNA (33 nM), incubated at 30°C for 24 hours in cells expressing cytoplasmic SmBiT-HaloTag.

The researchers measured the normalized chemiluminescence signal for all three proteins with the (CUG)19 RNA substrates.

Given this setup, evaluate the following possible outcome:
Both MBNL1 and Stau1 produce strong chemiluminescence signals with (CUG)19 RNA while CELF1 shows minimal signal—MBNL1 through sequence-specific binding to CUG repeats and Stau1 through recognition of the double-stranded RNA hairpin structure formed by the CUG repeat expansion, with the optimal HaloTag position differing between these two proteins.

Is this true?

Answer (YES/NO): NO